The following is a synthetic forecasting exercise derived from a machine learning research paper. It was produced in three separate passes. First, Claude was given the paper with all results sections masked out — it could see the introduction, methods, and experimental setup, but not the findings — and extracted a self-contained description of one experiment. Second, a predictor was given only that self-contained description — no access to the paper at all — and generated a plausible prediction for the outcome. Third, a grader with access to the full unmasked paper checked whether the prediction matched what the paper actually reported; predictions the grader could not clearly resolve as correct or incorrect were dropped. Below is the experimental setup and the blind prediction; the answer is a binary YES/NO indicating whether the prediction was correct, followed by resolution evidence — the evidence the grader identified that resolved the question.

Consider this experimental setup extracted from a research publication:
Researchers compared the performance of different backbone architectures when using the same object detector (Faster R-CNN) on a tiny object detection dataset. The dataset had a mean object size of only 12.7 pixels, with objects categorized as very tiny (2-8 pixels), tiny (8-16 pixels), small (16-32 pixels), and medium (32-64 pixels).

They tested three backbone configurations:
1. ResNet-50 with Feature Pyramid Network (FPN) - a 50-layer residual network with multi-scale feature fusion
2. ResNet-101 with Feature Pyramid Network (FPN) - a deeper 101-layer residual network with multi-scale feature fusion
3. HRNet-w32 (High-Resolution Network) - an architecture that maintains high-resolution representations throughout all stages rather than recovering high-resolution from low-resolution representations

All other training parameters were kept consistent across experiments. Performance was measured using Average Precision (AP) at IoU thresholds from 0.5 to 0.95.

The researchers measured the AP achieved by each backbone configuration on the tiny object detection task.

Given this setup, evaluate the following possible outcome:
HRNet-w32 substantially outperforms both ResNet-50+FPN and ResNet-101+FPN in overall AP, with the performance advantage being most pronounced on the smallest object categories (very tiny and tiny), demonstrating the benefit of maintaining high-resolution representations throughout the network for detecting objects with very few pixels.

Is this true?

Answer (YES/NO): NO